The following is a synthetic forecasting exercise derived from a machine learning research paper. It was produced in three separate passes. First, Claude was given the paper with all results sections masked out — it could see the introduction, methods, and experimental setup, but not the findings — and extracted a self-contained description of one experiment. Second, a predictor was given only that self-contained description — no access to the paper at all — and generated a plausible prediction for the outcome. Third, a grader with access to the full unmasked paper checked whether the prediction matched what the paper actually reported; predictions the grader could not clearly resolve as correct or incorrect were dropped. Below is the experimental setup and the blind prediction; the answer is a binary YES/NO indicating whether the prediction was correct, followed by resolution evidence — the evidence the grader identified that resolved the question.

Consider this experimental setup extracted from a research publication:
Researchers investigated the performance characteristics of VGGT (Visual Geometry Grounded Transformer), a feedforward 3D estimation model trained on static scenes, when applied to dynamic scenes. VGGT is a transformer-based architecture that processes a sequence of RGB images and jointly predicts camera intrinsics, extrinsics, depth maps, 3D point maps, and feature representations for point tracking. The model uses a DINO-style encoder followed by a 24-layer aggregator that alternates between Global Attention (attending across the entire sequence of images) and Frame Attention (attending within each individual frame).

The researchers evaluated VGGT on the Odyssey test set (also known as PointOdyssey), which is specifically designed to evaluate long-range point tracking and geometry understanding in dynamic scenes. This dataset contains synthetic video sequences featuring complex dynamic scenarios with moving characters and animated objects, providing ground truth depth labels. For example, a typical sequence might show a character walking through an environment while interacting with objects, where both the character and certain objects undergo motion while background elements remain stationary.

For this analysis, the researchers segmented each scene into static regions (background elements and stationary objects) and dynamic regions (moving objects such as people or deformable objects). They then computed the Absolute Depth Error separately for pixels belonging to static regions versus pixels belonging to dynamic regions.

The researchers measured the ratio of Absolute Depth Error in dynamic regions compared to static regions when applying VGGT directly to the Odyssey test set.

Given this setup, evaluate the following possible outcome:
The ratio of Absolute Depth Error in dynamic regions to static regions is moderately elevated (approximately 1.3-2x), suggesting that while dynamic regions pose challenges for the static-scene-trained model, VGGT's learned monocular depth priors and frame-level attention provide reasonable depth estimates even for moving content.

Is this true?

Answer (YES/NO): NO